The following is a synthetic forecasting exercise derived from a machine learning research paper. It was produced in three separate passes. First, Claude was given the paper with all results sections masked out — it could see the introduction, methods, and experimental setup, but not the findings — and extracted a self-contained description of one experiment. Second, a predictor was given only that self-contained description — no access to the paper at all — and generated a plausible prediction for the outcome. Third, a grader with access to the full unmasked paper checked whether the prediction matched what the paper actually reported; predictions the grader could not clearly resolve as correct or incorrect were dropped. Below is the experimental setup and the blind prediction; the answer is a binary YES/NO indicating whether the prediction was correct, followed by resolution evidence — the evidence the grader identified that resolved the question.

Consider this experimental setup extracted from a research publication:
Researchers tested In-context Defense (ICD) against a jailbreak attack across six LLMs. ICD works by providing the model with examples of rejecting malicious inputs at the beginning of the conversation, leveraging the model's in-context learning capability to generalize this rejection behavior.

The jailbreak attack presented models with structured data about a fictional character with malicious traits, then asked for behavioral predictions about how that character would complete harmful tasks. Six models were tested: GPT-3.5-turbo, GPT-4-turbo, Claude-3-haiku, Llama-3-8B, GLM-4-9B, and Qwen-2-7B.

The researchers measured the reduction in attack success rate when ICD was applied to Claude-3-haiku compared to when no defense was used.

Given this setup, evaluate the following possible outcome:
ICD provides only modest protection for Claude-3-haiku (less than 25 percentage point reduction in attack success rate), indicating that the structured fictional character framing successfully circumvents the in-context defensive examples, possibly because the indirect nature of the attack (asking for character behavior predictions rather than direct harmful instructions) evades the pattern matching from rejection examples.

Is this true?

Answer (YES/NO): YES